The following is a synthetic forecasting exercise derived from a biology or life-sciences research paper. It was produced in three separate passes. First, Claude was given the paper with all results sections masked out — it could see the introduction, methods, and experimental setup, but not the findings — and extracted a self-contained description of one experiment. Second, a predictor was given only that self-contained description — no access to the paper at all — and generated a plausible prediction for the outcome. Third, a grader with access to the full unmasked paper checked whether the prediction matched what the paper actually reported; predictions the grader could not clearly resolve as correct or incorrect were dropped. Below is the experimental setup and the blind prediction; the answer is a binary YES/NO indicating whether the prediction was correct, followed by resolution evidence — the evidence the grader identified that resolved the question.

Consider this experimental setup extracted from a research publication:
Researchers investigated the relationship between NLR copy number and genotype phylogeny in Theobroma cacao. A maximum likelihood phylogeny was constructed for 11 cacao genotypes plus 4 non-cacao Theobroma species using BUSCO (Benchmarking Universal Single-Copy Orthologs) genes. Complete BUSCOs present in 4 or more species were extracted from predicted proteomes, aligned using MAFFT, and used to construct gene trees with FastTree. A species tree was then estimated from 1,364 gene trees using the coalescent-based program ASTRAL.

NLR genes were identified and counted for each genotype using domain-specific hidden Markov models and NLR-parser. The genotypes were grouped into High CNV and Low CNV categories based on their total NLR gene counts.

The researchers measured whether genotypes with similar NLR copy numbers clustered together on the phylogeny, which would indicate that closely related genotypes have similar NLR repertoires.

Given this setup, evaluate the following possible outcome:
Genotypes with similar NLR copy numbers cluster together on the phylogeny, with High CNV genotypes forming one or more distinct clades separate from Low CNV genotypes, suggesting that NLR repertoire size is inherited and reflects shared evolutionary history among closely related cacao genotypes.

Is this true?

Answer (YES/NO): NO